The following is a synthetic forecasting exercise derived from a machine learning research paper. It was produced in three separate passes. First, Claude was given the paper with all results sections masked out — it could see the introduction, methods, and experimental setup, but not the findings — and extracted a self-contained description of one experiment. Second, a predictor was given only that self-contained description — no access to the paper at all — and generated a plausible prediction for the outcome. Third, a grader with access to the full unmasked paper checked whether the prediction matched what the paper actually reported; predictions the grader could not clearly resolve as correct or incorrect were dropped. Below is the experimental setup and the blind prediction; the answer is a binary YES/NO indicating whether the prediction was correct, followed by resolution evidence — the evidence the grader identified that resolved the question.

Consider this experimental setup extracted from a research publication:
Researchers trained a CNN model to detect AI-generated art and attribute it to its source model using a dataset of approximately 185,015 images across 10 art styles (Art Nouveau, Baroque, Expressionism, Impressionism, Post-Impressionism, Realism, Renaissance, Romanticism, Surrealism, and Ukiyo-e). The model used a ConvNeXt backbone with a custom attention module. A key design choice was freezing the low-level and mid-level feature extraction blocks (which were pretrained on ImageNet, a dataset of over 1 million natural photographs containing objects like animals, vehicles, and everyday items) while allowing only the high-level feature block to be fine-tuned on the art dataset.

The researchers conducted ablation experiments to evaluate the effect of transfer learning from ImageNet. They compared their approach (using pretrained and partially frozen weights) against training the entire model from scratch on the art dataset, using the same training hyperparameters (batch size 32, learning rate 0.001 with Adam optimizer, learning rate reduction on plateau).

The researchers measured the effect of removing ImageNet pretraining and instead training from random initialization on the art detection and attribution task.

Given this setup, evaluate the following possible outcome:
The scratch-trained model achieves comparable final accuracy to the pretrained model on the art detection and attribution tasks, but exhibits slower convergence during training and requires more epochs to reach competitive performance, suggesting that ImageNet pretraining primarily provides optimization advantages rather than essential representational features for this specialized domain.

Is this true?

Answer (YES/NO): NO